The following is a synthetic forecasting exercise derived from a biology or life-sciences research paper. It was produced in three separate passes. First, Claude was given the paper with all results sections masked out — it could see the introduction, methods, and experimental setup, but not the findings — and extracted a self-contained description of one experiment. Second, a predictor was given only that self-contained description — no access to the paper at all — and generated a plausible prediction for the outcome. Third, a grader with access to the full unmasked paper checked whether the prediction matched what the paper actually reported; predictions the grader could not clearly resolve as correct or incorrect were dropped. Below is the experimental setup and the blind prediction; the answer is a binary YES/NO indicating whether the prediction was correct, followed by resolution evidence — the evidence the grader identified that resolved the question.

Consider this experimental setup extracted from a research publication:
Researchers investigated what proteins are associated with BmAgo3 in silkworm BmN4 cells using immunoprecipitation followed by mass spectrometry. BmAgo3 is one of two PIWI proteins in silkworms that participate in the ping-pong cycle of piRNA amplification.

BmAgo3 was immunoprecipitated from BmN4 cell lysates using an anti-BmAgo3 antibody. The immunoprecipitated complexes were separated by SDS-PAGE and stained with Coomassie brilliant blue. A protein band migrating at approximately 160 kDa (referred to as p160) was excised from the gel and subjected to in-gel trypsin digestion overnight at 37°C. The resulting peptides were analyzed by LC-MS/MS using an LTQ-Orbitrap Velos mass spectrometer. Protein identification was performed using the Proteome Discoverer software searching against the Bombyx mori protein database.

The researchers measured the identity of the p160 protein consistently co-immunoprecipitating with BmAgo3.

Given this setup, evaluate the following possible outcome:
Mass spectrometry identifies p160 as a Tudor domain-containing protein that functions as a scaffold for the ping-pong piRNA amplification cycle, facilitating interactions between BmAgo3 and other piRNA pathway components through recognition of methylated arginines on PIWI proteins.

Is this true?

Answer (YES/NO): NO